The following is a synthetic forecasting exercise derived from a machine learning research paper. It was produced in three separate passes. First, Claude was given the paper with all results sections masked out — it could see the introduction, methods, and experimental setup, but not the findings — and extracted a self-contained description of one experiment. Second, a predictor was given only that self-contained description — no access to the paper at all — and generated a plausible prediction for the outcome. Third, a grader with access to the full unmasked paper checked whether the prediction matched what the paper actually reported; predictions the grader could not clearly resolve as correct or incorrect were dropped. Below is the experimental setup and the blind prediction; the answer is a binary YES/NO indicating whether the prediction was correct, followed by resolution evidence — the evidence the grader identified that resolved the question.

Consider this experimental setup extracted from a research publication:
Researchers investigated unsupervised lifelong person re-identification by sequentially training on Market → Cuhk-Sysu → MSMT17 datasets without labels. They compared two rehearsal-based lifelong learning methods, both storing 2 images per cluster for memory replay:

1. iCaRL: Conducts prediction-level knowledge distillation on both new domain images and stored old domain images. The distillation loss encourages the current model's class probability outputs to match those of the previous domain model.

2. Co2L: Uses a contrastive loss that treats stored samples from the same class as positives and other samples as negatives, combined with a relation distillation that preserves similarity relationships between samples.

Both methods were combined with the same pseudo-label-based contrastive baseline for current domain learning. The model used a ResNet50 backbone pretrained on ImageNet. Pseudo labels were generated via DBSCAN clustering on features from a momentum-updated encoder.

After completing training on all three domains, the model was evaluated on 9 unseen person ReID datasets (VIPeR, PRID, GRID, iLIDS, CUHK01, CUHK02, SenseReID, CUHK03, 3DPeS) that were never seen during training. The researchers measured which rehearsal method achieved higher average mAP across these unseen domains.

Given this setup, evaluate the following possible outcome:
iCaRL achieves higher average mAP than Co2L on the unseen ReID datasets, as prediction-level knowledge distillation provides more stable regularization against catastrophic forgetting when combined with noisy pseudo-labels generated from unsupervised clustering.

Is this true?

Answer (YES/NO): NO